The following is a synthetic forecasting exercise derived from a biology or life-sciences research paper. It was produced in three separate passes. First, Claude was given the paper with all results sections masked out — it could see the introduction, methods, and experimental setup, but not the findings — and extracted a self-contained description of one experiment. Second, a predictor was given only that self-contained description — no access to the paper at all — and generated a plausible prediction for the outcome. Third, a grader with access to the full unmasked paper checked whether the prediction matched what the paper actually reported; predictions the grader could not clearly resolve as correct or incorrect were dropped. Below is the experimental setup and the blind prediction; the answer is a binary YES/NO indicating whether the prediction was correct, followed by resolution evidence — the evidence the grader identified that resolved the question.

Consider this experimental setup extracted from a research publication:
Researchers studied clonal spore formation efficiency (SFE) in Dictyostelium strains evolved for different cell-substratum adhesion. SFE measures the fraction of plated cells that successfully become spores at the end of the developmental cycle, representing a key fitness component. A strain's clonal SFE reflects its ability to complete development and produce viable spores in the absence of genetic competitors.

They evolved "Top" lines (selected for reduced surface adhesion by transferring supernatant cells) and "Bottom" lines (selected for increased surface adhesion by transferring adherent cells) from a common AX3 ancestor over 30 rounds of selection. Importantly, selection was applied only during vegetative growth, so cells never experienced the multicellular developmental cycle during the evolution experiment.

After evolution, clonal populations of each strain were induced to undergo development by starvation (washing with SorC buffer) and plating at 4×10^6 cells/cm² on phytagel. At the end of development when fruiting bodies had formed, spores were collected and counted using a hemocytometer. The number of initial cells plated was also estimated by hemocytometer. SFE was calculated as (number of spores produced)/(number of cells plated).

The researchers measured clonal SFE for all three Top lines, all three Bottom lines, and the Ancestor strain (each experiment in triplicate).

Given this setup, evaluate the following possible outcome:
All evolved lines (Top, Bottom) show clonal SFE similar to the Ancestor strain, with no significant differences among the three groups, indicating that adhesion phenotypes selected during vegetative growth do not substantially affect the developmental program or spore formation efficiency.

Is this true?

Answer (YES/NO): NO